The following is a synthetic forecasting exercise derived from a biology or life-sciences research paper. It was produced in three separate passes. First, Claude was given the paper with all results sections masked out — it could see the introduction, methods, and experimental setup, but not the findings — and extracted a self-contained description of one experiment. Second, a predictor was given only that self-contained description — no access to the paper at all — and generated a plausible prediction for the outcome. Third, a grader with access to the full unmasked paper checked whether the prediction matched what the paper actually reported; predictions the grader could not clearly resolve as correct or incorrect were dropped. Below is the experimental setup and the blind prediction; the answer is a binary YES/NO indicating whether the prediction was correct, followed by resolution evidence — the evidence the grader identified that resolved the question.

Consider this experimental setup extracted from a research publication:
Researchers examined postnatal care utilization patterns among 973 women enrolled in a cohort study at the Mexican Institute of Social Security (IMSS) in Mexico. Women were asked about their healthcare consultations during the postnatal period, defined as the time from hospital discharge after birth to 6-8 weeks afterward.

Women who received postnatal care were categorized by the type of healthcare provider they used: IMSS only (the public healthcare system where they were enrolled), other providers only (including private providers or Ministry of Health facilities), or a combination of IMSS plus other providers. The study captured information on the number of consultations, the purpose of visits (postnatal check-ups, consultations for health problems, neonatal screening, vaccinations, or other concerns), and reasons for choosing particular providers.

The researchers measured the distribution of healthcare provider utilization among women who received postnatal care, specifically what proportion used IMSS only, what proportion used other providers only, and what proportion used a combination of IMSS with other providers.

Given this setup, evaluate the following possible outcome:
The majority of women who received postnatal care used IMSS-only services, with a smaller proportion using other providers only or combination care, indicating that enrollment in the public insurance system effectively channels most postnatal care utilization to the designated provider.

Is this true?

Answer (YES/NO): YES